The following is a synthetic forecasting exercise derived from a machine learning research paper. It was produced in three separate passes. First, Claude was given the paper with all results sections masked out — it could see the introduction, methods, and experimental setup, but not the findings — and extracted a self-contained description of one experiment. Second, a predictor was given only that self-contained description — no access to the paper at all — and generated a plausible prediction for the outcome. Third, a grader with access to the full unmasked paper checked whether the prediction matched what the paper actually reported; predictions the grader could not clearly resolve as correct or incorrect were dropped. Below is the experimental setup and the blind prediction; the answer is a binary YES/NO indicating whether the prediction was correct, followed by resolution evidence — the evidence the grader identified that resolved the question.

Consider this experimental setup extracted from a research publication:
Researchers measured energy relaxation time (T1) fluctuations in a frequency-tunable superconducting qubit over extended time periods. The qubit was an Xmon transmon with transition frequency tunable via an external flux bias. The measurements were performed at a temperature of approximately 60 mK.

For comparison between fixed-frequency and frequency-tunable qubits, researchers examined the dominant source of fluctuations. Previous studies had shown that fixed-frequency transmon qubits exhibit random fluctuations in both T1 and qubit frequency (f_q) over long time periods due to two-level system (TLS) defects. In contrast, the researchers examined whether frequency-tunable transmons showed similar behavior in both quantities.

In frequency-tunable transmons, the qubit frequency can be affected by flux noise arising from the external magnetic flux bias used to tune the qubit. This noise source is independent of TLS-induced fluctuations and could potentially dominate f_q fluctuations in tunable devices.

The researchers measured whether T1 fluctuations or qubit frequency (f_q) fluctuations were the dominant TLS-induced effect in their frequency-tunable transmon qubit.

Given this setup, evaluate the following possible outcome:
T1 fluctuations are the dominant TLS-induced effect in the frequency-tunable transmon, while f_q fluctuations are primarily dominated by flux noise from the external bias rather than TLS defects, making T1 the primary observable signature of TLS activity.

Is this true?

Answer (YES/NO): YES